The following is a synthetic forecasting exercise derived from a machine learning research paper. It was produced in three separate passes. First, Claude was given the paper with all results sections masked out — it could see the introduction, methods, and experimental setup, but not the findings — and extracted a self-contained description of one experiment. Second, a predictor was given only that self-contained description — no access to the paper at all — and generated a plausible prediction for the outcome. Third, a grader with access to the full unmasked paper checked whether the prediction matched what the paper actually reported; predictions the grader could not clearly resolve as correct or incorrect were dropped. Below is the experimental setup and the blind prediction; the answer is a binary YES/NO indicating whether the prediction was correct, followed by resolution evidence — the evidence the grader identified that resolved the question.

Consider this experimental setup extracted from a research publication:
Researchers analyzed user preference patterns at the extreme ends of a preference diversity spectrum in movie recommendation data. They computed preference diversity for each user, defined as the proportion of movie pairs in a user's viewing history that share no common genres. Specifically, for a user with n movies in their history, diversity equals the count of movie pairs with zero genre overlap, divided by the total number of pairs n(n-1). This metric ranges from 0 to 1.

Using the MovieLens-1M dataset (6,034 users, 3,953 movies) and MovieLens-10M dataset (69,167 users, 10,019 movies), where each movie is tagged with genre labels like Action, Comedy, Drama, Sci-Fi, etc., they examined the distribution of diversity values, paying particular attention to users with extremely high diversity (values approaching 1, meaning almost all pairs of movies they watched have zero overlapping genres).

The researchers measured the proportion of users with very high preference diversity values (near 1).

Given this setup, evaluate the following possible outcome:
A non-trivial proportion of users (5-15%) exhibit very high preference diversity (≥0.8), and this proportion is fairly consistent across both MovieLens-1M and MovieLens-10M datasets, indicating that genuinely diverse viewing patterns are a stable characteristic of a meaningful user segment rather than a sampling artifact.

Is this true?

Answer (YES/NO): NO